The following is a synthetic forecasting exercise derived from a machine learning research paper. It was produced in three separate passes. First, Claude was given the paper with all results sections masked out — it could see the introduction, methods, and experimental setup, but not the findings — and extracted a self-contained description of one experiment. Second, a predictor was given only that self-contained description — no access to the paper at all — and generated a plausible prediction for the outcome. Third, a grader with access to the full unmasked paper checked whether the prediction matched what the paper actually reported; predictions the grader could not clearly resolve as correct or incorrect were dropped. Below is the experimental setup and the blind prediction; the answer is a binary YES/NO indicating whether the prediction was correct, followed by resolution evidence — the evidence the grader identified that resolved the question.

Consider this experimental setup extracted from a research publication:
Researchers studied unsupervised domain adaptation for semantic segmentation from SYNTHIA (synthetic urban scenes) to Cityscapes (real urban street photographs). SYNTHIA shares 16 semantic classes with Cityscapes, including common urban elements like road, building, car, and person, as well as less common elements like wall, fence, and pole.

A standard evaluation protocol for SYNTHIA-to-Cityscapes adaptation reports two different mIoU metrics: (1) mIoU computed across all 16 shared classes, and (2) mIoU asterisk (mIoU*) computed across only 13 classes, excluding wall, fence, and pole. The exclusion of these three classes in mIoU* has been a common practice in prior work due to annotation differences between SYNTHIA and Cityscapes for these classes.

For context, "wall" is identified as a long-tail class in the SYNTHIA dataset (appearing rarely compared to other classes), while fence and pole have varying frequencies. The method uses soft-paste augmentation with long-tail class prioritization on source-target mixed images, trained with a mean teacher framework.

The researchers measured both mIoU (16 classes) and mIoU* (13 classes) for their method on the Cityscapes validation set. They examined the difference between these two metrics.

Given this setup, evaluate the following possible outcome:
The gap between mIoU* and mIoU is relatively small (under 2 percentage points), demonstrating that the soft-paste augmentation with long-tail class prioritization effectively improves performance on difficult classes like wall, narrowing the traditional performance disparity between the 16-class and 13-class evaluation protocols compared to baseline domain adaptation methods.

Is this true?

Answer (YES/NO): NO